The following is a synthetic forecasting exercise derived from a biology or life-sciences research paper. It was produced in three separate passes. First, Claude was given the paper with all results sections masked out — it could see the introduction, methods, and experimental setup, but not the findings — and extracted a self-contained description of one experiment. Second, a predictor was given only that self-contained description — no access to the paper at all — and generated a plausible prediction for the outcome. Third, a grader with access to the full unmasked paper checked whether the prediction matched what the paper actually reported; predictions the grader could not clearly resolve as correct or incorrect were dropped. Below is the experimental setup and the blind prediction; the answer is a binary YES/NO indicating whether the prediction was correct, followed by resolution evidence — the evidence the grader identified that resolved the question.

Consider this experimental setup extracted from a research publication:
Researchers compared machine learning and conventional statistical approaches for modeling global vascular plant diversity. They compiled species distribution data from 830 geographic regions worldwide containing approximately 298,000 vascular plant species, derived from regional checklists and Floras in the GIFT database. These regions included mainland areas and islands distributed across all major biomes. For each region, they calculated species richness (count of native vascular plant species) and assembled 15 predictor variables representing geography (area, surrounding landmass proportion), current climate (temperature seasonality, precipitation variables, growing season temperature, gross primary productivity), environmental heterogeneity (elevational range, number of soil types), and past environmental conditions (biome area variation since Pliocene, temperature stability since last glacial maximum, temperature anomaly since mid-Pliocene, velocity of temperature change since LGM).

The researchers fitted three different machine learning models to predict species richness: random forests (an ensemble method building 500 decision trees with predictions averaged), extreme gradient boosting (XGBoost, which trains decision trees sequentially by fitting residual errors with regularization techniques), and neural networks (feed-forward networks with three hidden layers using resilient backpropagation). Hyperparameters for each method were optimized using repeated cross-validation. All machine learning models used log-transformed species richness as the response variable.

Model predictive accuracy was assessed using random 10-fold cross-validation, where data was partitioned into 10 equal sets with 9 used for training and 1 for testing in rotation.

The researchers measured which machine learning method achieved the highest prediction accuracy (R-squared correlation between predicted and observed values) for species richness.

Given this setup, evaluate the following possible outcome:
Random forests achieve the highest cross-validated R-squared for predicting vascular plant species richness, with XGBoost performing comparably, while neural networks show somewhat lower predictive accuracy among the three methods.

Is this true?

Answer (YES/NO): NO